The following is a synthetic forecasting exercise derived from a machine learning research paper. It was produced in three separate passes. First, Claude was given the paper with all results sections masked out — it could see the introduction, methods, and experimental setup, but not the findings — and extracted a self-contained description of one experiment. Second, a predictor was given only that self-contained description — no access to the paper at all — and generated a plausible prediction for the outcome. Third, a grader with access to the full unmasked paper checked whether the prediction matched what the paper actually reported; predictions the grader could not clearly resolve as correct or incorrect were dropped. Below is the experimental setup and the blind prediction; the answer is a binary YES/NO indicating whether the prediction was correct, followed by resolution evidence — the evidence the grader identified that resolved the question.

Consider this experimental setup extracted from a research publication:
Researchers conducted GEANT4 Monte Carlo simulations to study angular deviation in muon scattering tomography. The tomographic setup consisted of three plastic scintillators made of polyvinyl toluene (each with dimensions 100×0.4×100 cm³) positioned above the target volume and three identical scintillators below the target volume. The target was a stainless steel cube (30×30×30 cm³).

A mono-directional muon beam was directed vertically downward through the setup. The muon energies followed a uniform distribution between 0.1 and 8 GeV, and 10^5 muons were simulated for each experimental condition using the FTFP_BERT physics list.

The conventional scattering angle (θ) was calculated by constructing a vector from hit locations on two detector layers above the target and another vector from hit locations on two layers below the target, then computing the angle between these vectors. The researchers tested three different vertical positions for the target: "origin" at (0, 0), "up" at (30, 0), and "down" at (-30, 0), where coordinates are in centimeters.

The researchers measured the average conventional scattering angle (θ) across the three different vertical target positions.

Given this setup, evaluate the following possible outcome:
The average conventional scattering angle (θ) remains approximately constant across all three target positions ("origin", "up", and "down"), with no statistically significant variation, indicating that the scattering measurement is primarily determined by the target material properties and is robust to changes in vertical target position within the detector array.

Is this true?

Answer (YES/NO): YES